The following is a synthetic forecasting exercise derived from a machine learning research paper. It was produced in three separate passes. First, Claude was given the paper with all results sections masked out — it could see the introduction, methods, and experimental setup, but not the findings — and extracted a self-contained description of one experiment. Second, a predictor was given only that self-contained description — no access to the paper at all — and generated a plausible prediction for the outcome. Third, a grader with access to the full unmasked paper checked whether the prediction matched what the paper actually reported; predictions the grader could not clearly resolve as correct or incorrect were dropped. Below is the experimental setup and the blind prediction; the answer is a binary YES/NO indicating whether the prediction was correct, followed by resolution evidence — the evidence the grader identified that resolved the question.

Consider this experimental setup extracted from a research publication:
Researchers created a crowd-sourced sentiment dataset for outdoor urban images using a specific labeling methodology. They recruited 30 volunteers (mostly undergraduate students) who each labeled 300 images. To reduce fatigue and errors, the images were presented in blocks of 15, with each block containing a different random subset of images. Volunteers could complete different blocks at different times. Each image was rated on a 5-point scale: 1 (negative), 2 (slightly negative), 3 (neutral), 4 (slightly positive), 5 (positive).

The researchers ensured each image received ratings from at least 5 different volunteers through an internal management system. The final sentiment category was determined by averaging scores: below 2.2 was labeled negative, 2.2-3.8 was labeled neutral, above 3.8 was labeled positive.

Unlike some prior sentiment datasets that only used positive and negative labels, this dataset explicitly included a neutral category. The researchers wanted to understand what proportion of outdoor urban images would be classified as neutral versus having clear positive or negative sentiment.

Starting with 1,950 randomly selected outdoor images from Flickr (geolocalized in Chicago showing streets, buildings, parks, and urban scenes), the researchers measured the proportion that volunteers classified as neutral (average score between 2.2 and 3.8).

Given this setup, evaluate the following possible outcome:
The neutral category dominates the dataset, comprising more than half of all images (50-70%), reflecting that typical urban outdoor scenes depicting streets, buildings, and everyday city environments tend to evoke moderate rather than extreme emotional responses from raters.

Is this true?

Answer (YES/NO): YES